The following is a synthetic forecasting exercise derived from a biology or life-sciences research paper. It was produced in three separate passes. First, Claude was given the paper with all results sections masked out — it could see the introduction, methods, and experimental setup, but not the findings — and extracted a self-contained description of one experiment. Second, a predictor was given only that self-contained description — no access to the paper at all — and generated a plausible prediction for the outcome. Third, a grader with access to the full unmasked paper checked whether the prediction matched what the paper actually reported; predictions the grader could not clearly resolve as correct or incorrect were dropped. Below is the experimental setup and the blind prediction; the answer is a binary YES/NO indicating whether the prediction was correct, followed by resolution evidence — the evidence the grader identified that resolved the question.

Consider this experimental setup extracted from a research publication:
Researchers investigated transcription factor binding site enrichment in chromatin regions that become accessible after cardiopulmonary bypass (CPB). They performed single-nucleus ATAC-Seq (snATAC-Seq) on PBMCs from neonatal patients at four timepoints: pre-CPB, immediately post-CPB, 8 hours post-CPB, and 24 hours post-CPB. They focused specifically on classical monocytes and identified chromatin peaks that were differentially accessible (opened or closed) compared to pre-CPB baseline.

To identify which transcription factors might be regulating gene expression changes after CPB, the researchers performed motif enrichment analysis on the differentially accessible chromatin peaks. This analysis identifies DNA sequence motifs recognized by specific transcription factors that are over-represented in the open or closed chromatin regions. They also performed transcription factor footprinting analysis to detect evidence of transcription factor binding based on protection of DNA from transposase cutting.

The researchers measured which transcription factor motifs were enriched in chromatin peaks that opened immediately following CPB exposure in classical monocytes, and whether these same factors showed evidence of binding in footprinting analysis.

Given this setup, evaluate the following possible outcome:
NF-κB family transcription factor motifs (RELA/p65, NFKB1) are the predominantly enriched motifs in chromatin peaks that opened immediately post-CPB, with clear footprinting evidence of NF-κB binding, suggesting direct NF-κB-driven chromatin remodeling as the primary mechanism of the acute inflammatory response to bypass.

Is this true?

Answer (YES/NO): NO